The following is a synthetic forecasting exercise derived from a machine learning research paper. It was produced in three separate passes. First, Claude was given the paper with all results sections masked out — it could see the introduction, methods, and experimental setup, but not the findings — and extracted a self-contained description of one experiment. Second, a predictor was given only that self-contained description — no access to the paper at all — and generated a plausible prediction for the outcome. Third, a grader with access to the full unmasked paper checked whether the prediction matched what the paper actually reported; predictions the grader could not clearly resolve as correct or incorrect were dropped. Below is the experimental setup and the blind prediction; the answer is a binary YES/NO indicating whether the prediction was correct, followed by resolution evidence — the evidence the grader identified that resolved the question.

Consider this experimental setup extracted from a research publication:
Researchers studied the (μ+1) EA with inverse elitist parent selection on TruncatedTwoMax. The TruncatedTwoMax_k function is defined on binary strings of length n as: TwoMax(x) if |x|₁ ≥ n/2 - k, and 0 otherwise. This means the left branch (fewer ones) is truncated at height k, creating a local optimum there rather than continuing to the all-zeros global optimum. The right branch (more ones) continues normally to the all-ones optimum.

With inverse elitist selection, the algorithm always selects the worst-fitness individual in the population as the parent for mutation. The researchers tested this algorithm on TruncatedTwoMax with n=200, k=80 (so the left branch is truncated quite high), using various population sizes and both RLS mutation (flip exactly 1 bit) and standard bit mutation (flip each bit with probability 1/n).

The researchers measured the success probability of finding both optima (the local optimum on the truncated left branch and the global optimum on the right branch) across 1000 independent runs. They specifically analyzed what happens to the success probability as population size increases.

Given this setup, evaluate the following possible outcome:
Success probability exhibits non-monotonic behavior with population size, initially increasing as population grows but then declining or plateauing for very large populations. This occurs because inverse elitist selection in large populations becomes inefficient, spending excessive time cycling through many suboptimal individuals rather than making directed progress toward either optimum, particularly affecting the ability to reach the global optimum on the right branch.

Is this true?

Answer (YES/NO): NO